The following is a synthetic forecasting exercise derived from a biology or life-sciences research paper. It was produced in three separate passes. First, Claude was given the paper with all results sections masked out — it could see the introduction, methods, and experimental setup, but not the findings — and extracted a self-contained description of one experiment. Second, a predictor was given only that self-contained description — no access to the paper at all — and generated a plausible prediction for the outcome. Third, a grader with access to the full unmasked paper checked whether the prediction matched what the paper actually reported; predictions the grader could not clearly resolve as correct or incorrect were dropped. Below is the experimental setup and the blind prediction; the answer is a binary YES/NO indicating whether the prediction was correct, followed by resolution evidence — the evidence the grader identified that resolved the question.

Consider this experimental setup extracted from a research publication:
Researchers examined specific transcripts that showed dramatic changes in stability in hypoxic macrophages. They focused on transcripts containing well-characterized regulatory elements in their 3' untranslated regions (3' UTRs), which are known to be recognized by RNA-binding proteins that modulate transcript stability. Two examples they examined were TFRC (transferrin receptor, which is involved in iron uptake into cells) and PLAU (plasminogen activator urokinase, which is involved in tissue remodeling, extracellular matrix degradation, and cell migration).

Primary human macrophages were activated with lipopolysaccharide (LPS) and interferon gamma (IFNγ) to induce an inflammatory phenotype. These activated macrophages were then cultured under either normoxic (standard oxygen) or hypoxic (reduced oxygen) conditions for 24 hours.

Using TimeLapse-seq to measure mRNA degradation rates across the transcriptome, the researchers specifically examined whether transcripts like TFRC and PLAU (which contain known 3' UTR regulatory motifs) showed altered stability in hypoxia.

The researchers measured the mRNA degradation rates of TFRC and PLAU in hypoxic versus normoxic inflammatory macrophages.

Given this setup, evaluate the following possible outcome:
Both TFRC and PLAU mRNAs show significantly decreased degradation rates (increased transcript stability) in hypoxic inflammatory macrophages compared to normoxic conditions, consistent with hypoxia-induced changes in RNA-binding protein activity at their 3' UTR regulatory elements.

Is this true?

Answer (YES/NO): NO